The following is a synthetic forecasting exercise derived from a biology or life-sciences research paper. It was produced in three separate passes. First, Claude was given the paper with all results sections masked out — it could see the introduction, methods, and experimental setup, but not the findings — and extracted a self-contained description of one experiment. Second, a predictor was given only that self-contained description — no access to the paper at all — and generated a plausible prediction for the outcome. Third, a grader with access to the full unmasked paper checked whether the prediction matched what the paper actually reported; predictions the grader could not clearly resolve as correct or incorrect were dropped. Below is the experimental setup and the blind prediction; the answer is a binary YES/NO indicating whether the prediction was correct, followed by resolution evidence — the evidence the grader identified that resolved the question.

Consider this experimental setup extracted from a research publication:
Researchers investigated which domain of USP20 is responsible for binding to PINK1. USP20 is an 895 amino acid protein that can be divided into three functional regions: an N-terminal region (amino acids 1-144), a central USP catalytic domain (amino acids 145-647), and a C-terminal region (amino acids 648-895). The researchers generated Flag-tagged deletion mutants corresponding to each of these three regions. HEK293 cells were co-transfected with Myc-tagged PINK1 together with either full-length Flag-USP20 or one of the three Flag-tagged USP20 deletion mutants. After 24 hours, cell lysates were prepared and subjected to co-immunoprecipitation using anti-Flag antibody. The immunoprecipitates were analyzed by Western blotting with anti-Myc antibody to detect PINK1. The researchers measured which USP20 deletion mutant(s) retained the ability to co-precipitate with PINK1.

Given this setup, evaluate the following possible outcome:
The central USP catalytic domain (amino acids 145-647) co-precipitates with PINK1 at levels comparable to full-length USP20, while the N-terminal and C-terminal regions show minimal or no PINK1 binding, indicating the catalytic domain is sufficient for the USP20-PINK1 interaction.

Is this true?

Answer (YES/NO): YES